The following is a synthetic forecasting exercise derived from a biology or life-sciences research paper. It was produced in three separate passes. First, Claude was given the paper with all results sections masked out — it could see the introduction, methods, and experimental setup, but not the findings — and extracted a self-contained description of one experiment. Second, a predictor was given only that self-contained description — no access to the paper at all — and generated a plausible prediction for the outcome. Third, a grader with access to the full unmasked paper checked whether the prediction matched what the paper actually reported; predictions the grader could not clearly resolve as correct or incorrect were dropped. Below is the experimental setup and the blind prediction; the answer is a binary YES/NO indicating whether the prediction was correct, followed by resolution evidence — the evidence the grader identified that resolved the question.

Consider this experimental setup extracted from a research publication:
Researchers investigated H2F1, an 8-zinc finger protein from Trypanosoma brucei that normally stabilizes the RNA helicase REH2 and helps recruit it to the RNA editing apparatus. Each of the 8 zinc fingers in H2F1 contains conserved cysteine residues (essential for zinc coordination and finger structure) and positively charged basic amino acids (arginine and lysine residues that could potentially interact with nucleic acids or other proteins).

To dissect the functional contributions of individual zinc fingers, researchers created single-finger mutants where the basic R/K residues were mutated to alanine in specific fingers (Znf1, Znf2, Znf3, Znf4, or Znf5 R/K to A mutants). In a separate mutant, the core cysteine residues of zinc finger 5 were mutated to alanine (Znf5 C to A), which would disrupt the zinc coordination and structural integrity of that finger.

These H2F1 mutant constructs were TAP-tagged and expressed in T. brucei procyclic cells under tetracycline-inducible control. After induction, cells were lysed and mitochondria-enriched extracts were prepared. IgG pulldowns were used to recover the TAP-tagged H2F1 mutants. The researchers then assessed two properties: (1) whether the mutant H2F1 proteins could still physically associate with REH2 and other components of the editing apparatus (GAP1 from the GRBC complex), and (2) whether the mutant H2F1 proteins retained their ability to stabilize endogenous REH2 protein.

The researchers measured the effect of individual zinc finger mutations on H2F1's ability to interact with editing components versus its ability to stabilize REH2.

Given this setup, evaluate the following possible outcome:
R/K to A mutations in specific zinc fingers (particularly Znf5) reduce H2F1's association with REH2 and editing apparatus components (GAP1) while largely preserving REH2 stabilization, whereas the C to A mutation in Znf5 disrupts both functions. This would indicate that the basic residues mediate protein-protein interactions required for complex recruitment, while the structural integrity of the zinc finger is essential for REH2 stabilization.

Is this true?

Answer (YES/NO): NO